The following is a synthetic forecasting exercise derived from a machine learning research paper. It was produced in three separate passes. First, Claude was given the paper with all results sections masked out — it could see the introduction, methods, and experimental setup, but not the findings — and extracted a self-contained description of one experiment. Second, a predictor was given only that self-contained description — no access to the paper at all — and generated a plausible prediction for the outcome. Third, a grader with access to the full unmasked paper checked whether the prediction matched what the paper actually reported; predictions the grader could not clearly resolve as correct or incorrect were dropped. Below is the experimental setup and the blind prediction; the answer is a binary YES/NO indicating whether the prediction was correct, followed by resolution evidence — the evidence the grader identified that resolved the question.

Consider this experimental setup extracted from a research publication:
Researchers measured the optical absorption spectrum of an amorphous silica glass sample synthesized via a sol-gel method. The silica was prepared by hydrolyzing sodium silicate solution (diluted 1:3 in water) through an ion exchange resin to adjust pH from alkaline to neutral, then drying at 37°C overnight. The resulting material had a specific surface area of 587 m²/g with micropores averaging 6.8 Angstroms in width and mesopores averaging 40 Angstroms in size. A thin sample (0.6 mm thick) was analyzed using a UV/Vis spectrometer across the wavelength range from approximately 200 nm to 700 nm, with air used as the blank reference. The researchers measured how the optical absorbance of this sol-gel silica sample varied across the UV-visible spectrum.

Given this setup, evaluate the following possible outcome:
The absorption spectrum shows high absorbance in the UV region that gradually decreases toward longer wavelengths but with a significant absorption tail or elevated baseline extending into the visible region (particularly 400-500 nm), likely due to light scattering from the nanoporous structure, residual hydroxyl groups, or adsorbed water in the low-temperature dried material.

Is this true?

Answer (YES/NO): NO